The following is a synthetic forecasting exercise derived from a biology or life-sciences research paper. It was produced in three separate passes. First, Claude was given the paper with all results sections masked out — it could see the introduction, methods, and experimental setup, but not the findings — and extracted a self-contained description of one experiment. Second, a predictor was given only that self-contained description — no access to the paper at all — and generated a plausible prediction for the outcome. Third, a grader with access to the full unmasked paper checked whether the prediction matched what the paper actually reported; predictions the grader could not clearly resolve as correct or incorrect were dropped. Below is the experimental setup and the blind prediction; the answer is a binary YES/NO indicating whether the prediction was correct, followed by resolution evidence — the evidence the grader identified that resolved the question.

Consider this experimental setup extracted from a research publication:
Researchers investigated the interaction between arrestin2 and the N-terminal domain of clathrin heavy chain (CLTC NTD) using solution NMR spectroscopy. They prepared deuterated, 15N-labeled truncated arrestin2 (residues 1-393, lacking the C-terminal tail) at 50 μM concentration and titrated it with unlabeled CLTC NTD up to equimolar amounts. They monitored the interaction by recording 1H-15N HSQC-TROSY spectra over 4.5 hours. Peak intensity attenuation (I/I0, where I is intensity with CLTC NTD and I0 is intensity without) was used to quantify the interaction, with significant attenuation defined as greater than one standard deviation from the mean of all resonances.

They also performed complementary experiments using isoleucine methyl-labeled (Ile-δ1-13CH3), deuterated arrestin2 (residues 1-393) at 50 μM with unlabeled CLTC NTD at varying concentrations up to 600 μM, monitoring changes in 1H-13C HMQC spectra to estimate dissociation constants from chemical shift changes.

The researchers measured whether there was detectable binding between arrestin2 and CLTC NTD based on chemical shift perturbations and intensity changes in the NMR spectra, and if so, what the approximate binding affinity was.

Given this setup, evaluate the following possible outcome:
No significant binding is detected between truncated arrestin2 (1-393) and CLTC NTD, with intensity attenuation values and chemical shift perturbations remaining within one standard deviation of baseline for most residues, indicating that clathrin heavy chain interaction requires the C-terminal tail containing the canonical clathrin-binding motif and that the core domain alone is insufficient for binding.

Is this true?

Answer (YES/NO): NO